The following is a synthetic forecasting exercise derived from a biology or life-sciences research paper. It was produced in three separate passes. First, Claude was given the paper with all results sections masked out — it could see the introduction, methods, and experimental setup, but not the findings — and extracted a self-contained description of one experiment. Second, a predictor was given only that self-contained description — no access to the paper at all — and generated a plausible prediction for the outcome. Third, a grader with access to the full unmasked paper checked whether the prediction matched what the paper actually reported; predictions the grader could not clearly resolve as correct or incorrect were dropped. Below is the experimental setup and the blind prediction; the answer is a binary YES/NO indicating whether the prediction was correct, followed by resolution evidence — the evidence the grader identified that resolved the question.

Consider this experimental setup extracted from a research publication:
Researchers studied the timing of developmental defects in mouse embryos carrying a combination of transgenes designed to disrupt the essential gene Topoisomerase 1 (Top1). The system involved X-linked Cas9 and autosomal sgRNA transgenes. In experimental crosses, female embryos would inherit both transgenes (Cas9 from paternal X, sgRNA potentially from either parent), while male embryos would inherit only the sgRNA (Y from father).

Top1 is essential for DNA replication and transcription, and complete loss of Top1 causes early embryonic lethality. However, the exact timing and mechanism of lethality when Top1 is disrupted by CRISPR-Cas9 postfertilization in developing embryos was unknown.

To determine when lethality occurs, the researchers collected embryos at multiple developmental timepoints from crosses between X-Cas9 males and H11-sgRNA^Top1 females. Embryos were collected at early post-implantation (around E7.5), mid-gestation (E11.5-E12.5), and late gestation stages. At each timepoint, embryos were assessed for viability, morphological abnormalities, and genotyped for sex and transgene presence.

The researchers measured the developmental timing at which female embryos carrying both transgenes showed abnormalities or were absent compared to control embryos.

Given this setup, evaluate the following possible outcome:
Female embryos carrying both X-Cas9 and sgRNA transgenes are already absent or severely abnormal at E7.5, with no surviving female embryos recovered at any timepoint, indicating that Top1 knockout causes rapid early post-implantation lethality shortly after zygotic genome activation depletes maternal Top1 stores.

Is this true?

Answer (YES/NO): NO